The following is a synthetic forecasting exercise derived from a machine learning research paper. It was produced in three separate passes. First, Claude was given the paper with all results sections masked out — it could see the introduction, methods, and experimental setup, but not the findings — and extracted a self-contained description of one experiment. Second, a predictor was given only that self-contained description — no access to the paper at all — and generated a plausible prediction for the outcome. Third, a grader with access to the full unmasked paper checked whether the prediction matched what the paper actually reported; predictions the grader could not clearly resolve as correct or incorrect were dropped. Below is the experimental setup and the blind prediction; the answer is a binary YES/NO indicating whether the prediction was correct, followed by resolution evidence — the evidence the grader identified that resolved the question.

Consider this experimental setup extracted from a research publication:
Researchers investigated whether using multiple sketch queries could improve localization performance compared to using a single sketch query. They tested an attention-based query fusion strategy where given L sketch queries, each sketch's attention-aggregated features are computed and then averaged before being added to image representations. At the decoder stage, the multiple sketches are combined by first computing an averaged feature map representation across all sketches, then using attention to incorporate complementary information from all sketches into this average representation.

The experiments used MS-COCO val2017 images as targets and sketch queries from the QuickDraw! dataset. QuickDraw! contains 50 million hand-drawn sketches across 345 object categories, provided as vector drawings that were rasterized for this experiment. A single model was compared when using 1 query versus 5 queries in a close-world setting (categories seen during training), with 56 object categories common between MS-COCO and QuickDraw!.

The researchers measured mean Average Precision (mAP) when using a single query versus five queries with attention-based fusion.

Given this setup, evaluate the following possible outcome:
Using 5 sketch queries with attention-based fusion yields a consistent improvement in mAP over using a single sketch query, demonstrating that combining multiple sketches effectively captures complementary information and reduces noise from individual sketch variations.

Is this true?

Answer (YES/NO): YES